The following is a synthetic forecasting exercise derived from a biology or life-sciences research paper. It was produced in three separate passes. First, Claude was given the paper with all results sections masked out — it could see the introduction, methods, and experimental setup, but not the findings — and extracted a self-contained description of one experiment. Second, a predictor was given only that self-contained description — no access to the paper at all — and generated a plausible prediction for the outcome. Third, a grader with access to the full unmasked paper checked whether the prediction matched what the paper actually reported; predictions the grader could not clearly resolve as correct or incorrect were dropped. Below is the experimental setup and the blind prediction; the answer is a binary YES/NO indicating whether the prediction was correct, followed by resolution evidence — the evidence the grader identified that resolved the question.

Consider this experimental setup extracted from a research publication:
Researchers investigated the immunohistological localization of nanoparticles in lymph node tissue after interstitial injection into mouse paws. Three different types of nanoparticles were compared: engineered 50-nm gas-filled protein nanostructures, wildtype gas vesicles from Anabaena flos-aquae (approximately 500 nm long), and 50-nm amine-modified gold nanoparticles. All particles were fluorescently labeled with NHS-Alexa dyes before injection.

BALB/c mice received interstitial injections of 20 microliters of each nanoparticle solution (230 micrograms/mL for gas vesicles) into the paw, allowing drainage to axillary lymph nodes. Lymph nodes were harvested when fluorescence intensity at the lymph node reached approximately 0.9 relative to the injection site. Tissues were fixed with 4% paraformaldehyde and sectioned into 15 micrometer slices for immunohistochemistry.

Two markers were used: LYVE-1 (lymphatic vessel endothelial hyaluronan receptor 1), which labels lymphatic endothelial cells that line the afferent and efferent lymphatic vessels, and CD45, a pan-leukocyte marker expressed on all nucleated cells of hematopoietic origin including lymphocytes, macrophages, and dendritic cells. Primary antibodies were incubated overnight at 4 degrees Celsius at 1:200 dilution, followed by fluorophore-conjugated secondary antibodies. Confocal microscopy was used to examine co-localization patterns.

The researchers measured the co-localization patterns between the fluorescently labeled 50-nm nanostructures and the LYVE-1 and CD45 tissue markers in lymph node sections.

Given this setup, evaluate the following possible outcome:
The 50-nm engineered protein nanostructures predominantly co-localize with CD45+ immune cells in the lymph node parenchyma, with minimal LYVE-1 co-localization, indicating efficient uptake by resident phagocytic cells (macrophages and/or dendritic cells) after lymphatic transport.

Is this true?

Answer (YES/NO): YES